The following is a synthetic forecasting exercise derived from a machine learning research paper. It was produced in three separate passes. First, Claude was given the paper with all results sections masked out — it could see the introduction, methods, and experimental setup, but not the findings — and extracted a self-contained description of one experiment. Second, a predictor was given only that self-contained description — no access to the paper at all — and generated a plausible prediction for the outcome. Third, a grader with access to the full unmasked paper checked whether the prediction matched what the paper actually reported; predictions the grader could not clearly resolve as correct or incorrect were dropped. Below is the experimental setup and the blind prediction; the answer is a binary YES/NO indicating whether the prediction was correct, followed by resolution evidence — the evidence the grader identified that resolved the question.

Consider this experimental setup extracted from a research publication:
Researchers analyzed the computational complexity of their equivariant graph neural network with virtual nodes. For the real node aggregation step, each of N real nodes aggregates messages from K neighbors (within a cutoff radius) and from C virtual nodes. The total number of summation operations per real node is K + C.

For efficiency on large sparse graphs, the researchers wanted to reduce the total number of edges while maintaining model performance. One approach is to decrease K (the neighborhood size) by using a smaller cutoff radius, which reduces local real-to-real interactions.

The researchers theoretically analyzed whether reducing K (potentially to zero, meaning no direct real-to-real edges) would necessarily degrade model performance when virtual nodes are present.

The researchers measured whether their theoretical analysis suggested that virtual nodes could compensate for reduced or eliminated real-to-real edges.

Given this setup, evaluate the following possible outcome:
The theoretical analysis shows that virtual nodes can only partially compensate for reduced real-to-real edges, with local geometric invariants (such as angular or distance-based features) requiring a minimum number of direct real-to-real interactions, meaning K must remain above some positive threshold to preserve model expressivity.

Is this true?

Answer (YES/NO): NO